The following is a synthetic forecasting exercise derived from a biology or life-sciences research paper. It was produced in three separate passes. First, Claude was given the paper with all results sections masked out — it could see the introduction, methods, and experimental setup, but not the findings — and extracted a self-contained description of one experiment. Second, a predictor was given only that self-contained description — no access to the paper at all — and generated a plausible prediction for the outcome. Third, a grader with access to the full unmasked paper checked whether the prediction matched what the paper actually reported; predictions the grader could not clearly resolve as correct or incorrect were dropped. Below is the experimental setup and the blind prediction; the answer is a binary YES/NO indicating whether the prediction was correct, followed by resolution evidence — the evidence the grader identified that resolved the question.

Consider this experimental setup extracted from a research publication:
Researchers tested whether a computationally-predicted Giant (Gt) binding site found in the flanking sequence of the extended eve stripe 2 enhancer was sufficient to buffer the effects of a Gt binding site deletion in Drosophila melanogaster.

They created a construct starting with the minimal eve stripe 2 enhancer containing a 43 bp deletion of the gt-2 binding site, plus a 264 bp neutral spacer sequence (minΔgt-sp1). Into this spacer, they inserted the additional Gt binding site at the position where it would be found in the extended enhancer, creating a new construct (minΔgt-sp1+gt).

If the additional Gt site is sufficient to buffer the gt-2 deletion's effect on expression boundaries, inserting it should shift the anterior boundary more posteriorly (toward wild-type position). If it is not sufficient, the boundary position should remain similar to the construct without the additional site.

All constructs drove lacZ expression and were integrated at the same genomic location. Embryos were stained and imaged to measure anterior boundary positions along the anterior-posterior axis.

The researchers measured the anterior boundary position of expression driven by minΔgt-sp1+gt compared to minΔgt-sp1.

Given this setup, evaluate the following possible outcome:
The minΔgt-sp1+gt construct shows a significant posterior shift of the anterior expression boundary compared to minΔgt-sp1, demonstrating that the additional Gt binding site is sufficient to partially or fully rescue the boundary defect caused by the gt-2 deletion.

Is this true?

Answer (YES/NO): NO